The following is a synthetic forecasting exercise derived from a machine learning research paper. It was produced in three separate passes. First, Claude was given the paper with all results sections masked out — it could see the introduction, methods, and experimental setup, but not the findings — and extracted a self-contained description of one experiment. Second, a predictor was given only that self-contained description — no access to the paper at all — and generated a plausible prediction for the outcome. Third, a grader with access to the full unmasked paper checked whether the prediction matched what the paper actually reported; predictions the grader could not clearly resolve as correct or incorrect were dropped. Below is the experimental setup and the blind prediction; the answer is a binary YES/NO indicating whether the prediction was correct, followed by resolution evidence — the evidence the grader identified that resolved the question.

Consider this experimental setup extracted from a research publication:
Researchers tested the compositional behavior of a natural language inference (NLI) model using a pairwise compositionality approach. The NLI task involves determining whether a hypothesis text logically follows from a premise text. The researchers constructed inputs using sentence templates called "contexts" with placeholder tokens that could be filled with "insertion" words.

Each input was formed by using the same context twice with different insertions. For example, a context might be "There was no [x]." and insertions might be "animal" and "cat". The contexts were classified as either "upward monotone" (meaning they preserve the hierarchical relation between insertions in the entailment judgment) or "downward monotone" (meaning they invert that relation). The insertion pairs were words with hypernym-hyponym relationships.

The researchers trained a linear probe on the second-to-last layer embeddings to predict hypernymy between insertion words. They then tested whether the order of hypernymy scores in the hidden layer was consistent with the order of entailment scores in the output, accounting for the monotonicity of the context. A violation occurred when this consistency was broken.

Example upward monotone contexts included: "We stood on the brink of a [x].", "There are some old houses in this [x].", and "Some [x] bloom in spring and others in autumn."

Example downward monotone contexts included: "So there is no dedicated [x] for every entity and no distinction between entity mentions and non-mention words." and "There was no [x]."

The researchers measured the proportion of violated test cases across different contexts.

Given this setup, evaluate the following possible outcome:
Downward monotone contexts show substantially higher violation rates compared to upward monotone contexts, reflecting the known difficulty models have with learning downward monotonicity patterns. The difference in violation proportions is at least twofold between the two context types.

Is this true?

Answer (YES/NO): NO